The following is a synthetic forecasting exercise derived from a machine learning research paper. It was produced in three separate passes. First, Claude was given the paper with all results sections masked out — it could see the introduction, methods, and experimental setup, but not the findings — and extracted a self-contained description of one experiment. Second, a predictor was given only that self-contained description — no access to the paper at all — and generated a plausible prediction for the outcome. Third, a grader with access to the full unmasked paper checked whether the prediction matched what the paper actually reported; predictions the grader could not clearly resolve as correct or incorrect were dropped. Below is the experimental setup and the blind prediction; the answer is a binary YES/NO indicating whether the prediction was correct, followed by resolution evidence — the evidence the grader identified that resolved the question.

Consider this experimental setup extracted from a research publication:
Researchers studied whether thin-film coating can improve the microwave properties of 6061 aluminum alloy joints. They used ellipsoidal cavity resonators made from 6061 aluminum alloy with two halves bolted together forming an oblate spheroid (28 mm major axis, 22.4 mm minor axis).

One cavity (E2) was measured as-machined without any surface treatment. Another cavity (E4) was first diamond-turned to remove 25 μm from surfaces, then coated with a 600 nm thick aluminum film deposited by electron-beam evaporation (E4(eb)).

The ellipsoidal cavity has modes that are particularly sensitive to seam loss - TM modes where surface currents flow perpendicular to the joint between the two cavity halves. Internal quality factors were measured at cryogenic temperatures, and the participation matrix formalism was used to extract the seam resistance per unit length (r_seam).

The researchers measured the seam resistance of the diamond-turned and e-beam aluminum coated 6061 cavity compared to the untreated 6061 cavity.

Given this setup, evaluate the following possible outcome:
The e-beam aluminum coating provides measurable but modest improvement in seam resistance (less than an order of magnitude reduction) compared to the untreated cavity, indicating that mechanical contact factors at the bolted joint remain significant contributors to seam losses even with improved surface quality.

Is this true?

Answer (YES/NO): NO